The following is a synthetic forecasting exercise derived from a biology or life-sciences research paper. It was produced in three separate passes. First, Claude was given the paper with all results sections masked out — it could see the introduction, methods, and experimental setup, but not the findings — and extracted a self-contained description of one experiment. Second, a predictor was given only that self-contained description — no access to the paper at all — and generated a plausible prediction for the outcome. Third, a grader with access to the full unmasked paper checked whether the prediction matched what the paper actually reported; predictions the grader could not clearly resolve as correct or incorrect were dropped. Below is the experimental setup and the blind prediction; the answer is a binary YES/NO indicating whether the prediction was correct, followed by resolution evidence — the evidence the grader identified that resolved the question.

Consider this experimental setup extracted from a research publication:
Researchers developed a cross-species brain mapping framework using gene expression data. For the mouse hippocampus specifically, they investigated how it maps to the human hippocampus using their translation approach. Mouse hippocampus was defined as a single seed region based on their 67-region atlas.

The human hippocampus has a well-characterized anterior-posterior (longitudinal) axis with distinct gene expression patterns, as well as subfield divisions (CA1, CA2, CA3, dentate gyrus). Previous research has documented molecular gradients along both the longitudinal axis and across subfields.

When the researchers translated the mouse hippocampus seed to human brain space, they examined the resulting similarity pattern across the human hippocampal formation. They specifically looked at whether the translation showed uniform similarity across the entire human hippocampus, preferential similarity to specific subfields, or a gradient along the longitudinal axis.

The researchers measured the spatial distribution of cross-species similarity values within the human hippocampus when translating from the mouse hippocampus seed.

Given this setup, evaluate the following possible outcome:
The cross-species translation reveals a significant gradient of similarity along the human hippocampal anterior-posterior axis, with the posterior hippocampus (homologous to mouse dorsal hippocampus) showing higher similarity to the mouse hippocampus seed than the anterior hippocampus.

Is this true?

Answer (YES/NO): NO